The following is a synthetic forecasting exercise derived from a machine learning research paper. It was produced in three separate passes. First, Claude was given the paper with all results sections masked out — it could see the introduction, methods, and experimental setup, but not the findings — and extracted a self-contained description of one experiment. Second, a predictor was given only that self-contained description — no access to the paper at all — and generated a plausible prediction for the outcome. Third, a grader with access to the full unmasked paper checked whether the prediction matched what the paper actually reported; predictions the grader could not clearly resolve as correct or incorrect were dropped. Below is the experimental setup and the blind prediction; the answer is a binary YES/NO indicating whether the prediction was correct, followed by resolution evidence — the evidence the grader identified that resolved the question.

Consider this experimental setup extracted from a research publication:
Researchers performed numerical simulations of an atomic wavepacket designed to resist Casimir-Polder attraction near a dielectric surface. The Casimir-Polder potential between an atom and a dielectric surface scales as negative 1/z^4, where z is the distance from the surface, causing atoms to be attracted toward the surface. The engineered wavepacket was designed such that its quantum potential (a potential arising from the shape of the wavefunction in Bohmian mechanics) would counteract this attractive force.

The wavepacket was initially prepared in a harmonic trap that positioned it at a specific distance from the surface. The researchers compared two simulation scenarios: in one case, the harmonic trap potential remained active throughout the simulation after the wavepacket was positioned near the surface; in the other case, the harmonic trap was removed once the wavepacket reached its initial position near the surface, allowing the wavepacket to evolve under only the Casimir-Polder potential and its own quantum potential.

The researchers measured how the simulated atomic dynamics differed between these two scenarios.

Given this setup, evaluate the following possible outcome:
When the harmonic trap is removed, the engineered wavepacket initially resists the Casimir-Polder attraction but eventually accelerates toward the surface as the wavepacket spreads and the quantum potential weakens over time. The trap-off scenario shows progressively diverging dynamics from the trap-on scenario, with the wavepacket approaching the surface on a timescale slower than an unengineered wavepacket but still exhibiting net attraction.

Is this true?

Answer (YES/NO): NO